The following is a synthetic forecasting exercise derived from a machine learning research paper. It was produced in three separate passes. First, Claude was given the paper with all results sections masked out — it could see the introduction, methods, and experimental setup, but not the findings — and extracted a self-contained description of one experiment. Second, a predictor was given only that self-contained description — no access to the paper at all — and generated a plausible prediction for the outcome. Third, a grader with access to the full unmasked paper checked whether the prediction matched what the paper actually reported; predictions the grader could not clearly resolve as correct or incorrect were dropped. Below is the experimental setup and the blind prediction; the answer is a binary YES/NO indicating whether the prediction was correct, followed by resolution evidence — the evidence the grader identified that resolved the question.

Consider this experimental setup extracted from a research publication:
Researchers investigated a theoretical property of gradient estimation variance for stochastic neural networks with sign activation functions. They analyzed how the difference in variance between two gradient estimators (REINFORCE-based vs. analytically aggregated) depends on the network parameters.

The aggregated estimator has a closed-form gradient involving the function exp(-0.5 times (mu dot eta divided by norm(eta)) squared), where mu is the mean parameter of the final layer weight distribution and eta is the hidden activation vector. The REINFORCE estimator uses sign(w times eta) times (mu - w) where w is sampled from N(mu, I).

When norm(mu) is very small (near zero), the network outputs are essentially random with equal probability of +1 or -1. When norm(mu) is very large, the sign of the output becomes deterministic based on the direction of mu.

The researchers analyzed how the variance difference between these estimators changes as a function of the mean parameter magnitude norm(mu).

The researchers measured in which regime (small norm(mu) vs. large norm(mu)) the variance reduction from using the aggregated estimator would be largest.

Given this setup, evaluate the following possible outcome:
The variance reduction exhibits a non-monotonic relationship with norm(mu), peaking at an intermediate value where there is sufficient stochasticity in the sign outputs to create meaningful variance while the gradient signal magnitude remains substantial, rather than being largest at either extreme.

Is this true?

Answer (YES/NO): NO